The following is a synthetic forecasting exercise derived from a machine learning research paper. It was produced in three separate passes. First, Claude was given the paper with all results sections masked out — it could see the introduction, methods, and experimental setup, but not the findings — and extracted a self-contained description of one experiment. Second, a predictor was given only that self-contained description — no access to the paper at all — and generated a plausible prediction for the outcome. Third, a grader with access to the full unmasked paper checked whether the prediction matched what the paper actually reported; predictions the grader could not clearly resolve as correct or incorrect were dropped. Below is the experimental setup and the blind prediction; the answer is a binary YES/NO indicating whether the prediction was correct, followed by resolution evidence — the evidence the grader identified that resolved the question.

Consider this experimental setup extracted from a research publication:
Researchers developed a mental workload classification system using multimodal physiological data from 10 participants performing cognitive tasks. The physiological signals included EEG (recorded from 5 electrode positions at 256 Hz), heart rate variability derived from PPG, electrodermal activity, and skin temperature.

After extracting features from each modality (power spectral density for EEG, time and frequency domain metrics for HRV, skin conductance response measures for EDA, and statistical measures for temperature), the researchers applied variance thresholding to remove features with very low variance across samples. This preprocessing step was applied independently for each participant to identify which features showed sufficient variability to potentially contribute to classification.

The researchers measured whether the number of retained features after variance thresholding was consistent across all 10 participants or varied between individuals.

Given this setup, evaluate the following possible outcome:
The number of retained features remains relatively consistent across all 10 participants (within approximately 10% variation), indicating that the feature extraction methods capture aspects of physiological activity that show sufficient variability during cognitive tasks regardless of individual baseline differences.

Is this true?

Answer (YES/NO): NO